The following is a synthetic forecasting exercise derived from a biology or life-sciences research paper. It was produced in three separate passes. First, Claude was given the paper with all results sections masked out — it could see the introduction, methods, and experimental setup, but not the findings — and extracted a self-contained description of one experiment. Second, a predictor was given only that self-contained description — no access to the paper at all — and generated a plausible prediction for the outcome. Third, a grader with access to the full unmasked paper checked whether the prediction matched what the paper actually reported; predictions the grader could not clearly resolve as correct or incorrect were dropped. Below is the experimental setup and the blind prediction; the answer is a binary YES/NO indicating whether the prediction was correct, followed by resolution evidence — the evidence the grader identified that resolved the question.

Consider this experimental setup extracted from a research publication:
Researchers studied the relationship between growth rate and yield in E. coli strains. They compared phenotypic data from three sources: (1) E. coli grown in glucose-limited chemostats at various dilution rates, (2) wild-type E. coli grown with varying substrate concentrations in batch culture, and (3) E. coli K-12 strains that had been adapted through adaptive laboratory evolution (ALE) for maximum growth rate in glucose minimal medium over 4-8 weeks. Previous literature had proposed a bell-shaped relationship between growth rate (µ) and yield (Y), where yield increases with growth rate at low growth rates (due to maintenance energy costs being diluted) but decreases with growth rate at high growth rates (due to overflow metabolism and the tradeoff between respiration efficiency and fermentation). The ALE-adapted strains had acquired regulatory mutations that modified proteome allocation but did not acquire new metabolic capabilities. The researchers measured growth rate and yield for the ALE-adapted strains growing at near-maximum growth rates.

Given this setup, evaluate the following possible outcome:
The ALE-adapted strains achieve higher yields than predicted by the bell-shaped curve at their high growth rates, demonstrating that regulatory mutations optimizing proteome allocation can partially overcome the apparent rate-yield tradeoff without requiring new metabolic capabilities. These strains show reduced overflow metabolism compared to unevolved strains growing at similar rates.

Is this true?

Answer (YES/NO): NO